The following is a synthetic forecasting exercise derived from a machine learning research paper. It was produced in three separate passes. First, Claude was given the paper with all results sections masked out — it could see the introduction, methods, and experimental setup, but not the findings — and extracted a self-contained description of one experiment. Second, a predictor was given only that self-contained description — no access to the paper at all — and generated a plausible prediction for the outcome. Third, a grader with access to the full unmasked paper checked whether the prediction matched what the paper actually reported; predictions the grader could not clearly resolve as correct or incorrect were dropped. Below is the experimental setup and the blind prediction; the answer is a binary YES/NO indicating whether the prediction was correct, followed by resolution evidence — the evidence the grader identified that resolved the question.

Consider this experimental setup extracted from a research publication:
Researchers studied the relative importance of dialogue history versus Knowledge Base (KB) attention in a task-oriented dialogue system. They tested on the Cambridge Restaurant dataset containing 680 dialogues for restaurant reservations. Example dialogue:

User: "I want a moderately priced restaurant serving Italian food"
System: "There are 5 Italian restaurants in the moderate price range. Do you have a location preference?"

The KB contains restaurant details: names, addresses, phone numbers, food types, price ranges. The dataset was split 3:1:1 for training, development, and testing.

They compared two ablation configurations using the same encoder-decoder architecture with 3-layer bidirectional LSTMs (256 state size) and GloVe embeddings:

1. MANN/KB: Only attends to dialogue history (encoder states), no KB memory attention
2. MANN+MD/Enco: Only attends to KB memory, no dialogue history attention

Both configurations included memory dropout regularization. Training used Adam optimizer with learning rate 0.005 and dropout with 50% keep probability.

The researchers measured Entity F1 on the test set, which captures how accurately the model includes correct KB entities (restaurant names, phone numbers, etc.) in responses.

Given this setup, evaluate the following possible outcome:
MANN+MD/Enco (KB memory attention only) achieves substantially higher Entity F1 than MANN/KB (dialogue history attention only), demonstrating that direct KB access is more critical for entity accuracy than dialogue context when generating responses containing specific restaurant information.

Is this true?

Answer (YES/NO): YES